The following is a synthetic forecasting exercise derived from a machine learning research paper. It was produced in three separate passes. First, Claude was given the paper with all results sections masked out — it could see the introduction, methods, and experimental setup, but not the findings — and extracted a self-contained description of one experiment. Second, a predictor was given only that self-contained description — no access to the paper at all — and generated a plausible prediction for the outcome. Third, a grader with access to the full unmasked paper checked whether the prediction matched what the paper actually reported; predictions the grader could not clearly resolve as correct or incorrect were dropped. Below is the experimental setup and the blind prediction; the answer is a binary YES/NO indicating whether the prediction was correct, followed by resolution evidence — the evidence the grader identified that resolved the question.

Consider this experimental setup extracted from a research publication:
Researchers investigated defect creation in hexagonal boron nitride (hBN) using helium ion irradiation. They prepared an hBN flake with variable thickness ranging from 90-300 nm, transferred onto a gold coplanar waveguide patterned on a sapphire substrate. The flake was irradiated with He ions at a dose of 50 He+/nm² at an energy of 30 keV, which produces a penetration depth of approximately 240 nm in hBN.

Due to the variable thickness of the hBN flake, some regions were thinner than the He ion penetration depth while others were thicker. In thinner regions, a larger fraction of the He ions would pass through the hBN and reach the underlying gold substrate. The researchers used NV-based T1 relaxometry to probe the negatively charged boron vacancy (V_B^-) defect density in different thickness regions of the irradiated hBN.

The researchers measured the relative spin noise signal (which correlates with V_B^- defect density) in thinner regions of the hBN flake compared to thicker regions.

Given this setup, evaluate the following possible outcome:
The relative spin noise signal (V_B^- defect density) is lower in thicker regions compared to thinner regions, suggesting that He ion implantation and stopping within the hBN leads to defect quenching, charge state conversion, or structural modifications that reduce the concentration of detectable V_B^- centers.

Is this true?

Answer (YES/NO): NO